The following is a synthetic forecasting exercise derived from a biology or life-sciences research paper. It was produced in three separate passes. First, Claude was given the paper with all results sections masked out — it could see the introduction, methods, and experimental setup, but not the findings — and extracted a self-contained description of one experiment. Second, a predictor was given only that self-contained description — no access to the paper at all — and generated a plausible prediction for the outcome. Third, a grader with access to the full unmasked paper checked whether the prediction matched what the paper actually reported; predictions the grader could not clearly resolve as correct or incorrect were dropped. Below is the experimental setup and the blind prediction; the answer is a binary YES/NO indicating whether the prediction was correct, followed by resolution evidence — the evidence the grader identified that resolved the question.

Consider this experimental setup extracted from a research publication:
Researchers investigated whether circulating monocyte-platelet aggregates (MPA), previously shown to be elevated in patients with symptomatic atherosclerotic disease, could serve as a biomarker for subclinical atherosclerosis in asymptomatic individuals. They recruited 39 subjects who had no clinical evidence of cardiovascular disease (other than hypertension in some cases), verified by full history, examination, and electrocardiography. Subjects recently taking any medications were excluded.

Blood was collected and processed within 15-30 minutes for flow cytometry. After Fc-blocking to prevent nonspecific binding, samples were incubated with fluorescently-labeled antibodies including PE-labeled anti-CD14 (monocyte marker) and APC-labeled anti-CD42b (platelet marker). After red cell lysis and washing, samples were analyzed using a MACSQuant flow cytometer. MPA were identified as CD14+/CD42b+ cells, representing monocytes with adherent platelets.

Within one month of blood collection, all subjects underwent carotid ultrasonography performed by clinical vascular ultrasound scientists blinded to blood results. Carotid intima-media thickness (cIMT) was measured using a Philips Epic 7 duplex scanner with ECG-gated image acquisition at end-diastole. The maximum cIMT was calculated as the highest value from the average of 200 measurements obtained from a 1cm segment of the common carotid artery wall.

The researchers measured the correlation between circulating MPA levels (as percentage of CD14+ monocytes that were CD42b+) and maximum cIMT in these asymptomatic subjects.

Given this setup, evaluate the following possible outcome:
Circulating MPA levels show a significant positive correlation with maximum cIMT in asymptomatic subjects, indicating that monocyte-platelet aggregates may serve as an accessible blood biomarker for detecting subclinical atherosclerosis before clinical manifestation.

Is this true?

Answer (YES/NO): YES